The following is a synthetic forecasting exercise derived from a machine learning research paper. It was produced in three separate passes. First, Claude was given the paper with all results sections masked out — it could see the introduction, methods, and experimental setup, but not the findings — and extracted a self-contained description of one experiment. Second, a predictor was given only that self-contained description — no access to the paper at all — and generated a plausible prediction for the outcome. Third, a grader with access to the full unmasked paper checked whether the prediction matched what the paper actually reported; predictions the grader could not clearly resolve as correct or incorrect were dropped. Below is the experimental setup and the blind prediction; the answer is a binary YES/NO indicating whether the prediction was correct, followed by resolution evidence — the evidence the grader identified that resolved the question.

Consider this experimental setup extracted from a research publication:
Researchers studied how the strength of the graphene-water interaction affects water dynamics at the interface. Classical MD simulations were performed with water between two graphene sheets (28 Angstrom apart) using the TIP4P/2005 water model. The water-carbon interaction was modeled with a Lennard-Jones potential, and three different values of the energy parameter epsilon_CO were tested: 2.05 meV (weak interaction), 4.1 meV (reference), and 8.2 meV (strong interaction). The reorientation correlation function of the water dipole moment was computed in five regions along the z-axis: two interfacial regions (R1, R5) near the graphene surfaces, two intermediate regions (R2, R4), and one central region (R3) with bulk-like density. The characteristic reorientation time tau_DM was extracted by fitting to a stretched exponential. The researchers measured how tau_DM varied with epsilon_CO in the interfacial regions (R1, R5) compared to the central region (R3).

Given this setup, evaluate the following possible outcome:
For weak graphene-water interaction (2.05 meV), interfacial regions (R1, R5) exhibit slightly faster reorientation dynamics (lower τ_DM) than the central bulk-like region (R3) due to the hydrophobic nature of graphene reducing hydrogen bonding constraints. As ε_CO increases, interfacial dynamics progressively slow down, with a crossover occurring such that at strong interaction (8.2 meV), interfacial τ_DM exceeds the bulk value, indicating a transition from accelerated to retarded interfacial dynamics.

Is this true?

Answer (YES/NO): NO